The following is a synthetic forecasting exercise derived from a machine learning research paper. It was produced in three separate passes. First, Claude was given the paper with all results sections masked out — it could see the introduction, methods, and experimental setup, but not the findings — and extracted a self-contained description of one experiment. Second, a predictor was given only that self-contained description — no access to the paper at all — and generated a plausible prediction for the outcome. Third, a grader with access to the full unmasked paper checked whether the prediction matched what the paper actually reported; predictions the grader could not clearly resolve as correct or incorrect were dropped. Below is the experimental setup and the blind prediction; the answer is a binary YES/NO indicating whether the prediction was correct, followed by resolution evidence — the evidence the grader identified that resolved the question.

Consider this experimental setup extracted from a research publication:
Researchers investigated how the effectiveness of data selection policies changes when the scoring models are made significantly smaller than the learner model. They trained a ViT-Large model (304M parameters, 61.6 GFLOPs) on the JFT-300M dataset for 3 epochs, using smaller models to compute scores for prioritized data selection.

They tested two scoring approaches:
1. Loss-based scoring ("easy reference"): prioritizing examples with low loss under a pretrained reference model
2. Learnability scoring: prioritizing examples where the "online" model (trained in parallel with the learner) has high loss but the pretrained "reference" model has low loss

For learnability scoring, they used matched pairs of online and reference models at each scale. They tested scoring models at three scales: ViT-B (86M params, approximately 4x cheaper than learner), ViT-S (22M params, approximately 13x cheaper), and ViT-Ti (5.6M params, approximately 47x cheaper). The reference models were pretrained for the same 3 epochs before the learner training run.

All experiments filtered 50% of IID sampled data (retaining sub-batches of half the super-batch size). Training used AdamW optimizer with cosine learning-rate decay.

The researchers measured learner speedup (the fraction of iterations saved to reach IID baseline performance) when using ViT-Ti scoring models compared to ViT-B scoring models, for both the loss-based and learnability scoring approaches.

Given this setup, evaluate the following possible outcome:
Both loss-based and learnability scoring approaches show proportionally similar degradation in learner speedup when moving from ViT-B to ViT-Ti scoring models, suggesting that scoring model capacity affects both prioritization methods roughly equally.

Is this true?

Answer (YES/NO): NO